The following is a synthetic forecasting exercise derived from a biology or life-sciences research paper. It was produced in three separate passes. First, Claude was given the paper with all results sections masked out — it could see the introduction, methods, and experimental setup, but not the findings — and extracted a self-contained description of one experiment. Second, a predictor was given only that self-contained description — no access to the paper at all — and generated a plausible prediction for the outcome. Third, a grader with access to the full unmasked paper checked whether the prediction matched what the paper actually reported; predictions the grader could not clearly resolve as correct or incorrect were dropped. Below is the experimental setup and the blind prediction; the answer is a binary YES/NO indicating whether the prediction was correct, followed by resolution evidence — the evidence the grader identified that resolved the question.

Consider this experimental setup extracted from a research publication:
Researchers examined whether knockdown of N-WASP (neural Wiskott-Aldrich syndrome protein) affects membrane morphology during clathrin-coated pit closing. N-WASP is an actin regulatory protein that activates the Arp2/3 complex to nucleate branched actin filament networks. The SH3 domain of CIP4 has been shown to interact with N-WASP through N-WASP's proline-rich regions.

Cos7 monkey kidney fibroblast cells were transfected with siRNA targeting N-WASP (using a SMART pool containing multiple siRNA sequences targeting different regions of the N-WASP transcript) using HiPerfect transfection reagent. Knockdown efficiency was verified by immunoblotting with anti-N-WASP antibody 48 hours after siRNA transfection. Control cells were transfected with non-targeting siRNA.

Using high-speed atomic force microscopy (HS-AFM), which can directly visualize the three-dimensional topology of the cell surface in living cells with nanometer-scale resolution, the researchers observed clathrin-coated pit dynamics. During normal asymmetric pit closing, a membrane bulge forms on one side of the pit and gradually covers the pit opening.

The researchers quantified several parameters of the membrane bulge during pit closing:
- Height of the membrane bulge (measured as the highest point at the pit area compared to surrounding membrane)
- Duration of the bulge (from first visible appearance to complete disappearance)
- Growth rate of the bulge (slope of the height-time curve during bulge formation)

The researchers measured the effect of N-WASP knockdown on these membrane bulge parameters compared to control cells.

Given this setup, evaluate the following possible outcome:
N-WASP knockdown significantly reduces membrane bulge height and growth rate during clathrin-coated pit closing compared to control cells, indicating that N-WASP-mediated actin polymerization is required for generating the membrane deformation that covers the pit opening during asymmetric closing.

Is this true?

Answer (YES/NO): YES